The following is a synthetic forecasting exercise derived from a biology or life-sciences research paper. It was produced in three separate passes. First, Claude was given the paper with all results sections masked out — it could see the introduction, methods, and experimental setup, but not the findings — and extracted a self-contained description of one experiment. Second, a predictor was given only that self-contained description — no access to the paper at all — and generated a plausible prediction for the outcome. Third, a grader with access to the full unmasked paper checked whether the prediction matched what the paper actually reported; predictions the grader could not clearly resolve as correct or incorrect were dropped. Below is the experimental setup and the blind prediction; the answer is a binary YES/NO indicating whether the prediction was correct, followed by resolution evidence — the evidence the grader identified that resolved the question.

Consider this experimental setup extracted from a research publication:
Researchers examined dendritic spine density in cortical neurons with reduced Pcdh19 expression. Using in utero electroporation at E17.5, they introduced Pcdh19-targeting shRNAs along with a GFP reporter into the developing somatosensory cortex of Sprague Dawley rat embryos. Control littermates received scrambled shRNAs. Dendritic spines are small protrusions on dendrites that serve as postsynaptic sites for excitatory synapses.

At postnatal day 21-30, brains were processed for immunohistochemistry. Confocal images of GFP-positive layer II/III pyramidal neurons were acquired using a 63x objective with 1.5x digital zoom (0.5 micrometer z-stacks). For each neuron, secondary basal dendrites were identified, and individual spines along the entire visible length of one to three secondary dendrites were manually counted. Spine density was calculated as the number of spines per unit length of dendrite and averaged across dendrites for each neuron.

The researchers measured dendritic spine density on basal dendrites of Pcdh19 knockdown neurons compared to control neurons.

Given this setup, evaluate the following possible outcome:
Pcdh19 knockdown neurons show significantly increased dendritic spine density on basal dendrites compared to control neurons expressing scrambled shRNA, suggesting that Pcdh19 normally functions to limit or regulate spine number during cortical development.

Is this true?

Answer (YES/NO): NO